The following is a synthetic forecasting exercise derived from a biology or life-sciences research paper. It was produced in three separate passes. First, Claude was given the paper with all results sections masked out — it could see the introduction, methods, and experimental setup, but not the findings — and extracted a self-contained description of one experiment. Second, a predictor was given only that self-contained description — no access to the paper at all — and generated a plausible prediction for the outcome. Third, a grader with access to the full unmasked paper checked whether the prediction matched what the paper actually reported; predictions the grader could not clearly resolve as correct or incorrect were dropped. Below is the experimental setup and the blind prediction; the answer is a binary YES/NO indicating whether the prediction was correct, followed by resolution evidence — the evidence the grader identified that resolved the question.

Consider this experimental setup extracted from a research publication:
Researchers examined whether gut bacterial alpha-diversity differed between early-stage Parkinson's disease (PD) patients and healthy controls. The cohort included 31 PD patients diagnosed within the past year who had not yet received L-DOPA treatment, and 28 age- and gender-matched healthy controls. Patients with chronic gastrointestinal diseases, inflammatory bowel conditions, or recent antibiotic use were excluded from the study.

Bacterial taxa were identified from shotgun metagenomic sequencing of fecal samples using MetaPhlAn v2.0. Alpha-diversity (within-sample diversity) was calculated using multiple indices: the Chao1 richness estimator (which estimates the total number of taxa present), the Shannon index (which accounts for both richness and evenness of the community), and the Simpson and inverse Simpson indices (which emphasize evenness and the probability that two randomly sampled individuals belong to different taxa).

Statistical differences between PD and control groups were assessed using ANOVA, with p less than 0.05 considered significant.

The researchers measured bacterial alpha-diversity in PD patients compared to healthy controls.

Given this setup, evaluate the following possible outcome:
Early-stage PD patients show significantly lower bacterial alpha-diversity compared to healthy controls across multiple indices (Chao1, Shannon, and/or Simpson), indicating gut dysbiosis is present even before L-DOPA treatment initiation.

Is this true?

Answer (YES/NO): NO